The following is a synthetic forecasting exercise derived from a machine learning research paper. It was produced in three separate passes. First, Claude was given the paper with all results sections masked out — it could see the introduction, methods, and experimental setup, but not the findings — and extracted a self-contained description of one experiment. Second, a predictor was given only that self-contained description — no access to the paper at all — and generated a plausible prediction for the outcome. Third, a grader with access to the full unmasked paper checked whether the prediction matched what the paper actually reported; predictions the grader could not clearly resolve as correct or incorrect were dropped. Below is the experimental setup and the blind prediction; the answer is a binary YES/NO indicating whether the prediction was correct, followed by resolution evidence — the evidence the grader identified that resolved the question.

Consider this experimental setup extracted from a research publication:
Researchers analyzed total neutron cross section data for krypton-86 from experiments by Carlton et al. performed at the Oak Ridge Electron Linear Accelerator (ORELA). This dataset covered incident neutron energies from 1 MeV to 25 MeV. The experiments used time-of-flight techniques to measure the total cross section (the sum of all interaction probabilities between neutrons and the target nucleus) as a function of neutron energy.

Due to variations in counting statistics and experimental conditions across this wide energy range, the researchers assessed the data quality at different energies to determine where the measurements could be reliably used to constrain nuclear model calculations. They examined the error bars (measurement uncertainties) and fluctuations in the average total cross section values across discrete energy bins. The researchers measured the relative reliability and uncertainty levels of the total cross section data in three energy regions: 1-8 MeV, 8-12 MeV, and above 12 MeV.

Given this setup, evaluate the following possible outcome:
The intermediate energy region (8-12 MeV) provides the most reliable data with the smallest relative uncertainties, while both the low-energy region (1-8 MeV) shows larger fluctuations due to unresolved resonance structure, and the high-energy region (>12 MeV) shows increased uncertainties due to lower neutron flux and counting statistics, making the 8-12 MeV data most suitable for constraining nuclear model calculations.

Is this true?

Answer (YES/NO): NO